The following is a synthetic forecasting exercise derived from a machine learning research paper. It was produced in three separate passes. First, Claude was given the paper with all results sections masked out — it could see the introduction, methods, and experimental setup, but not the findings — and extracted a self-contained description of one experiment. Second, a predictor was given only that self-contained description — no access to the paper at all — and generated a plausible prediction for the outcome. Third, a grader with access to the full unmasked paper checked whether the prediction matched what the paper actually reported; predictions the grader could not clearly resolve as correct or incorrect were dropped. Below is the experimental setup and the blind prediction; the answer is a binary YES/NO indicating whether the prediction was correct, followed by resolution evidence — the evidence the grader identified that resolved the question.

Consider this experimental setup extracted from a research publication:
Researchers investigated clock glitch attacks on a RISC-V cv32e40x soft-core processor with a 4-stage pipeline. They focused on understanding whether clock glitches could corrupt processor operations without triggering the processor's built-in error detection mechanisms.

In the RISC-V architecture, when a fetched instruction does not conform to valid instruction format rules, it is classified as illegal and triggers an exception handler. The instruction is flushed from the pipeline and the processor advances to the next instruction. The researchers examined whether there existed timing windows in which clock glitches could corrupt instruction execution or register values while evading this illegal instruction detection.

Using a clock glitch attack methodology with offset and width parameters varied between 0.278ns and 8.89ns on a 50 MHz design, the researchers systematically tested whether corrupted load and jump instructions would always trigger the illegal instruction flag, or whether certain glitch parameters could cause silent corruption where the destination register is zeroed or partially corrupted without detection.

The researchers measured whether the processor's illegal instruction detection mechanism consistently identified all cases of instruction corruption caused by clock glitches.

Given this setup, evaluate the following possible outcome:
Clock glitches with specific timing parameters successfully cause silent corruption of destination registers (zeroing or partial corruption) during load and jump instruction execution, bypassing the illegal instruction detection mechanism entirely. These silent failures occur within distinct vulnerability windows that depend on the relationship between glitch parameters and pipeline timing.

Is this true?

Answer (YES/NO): YES